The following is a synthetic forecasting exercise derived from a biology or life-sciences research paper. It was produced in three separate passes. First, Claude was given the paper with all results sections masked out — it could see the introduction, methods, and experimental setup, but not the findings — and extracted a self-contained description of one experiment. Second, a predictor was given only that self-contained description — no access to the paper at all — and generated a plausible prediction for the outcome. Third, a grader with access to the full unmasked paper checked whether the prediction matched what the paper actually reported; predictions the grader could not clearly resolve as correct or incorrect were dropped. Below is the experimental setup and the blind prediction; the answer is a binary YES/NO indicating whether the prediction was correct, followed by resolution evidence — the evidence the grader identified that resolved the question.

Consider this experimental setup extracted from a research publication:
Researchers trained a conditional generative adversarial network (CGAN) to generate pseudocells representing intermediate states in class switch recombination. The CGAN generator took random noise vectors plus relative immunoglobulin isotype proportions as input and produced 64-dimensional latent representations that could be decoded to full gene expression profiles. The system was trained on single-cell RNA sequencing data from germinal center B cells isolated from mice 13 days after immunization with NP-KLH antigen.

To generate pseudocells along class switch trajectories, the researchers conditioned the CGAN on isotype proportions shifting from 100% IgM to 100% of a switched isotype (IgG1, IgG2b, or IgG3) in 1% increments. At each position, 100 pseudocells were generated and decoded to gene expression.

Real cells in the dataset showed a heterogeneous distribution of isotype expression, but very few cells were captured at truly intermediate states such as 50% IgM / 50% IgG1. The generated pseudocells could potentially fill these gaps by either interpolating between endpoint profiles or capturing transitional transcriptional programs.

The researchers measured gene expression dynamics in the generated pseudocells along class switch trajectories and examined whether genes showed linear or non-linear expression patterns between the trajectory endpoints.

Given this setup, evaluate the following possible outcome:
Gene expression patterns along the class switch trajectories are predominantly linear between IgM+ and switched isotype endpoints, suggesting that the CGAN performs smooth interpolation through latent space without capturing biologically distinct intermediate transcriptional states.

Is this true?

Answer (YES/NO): NO